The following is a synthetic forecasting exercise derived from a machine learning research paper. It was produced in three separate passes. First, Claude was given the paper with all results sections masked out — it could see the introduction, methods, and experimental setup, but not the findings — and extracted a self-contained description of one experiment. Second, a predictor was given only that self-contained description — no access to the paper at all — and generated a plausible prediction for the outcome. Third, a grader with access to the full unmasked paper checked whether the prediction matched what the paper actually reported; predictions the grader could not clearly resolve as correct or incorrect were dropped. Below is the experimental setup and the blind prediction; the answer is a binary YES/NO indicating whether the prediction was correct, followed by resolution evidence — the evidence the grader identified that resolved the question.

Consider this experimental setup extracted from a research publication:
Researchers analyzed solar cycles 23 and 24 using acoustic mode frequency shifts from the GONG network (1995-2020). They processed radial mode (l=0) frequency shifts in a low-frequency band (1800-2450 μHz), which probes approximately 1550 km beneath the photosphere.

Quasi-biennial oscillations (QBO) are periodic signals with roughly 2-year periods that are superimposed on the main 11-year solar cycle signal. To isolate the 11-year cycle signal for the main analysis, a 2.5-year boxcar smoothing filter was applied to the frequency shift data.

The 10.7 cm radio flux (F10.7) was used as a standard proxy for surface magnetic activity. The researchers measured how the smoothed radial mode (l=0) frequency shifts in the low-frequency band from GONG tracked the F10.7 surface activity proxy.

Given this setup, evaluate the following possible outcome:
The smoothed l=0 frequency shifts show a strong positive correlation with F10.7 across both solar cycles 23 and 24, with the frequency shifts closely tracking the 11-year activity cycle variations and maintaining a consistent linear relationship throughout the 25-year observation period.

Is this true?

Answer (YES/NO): YES